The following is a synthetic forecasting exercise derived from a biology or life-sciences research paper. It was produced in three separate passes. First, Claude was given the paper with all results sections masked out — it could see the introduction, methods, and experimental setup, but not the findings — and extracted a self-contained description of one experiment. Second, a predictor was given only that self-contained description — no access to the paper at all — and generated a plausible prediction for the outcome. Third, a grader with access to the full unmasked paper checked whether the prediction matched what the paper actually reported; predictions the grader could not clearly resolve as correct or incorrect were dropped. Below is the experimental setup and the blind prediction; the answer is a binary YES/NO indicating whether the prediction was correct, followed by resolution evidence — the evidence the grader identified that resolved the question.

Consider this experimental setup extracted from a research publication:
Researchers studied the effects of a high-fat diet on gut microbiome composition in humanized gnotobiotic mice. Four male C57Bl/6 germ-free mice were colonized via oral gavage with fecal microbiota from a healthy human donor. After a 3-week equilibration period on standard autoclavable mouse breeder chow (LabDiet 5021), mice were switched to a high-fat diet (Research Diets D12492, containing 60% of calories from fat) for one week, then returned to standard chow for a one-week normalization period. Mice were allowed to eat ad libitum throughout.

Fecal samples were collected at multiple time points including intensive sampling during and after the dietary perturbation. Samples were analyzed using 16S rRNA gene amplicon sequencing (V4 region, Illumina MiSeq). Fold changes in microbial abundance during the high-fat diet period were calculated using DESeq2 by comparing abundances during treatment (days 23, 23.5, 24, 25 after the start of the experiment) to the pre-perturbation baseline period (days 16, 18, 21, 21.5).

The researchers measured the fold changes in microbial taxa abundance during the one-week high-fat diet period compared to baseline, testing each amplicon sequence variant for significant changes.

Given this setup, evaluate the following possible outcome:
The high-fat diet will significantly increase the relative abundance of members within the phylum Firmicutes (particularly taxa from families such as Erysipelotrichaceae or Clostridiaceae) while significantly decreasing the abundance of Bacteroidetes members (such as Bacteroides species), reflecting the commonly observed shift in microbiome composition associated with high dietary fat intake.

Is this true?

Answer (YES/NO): YES